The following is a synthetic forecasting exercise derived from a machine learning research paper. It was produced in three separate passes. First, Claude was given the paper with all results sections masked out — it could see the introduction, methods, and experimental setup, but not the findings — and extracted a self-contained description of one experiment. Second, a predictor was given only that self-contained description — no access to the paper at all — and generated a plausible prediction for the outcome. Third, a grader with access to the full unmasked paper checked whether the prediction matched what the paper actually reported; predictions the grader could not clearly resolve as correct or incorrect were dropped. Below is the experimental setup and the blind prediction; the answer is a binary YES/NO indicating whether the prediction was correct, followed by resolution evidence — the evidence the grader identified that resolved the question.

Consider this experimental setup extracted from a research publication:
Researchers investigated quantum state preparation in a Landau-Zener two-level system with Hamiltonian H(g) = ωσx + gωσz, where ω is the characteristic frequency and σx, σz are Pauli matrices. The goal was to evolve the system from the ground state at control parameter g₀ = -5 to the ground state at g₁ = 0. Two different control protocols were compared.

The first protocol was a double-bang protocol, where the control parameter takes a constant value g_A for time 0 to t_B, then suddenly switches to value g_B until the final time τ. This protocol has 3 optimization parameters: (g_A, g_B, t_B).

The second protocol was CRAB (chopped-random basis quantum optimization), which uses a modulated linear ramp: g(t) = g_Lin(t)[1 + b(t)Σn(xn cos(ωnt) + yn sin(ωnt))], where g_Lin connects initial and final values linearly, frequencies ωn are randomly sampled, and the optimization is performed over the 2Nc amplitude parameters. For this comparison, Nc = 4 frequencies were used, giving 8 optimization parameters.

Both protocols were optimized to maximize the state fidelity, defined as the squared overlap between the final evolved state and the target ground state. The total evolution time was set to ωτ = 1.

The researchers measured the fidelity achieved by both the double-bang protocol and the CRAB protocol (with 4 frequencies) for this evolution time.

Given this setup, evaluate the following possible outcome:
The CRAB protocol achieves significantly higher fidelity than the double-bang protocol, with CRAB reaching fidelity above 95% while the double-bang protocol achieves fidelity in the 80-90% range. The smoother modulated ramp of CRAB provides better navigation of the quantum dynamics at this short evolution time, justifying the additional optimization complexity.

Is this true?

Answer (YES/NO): NO